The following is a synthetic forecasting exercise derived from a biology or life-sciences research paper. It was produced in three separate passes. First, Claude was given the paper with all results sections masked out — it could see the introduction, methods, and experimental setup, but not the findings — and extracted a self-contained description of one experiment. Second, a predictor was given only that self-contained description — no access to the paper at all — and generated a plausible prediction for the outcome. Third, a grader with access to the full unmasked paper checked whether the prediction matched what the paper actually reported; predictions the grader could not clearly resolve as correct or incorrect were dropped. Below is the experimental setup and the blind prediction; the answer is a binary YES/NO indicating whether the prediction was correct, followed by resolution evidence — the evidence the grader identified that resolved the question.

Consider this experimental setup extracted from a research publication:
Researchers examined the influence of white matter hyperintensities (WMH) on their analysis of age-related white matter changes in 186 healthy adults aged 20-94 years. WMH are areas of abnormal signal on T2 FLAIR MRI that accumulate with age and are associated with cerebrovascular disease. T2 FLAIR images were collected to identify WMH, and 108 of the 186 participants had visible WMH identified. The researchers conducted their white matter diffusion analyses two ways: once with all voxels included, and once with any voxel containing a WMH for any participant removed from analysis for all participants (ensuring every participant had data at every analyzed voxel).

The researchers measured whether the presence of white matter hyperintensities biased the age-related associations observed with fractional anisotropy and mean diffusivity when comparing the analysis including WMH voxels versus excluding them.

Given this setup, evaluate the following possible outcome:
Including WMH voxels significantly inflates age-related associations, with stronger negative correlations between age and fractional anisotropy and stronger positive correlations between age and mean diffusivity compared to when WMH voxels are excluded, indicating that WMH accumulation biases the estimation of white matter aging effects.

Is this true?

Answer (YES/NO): NO